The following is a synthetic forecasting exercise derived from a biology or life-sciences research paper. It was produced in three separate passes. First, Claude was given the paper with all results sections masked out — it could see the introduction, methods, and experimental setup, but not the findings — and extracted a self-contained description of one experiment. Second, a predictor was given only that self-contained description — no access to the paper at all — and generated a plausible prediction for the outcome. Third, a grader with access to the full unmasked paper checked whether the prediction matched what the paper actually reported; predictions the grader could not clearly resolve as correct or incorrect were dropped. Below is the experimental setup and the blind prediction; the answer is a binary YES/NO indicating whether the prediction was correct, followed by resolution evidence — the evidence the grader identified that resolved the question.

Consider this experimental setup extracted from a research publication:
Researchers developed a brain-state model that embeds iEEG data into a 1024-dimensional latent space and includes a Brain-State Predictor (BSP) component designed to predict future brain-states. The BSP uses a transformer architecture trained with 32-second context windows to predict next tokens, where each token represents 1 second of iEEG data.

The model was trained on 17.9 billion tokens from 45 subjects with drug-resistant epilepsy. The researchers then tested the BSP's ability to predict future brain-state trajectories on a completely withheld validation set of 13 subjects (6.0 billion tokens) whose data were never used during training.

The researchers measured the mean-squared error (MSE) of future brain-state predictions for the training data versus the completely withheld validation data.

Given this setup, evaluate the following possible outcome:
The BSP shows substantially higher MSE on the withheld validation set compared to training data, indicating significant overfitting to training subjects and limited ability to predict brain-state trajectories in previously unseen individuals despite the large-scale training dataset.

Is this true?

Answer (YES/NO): NO